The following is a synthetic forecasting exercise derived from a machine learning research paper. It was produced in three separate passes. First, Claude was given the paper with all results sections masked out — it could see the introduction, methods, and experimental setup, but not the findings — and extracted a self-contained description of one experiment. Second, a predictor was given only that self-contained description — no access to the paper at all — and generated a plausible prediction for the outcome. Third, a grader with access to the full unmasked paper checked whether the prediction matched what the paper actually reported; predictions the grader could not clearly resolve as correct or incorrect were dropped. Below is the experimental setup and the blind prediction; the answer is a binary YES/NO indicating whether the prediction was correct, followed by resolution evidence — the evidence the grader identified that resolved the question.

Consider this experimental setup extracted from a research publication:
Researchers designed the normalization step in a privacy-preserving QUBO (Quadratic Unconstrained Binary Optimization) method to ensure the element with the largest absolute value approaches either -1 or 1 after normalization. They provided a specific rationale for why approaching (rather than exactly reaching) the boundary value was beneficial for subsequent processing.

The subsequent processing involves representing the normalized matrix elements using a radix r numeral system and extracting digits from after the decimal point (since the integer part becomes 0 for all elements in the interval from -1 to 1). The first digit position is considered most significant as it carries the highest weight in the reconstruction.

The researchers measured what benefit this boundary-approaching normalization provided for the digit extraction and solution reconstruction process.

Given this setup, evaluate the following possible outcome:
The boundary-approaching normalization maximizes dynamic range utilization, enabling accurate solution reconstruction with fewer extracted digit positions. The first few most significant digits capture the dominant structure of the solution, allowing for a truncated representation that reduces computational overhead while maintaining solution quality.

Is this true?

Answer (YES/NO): NO